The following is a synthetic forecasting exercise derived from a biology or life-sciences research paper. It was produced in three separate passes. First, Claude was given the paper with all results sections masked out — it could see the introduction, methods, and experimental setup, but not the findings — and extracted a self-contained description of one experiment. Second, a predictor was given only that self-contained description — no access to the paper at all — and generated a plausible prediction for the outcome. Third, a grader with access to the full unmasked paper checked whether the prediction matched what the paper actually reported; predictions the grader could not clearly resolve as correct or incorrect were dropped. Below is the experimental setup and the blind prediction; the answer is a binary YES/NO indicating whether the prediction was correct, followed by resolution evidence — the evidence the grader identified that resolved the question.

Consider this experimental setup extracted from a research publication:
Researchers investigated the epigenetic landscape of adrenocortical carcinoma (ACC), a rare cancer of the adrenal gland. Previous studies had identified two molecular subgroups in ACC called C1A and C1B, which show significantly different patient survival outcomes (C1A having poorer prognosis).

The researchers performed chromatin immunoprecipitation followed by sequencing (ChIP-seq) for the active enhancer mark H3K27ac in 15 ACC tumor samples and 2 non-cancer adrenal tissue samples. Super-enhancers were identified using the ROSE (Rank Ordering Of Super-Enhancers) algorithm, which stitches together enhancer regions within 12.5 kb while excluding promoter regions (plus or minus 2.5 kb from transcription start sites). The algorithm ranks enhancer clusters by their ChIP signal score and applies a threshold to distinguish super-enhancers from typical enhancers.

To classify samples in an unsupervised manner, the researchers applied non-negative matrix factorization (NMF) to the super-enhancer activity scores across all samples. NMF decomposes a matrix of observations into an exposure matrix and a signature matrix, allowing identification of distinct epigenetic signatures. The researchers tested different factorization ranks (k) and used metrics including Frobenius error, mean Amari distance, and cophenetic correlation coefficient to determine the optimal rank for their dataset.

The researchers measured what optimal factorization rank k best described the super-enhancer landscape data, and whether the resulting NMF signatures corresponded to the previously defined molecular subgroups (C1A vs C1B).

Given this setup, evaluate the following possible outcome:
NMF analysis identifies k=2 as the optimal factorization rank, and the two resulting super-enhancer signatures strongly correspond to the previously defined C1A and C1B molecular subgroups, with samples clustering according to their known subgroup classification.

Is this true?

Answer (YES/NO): YES